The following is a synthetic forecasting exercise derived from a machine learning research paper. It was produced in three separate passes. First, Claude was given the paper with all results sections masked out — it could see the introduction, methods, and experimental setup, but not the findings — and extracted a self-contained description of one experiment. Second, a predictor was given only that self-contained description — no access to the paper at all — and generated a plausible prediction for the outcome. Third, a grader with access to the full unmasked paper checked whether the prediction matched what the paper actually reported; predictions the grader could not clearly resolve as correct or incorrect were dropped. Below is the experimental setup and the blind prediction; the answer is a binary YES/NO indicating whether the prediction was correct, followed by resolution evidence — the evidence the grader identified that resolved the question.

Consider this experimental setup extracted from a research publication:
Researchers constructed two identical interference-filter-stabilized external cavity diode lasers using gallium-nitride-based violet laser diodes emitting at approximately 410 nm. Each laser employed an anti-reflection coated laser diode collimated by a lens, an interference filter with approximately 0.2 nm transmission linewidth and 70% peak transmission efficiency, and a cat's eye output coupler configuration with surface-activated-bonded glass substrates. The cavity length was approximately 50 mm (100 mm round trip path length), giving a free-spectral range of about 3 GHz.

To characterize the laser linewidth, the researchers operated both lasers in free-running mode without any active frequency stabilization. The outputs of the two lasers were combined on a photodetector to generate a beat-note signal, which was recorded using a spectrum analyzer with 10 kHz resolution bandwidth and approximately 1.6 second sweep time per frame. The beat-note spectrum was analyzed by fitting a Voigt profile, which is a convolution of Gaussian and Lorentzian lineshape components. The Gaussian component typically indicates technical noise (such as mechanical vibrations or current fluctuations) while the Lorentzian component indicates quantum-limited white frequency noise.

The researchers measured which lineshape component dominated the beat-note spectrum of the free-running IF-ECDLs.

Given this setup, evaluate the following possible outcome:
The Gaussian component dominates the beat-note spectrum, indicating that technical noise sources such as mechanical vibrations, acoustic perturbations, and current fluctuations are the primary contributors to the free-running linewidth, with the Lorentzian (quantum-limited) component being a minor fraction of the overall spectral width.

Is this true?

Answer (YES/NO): YES